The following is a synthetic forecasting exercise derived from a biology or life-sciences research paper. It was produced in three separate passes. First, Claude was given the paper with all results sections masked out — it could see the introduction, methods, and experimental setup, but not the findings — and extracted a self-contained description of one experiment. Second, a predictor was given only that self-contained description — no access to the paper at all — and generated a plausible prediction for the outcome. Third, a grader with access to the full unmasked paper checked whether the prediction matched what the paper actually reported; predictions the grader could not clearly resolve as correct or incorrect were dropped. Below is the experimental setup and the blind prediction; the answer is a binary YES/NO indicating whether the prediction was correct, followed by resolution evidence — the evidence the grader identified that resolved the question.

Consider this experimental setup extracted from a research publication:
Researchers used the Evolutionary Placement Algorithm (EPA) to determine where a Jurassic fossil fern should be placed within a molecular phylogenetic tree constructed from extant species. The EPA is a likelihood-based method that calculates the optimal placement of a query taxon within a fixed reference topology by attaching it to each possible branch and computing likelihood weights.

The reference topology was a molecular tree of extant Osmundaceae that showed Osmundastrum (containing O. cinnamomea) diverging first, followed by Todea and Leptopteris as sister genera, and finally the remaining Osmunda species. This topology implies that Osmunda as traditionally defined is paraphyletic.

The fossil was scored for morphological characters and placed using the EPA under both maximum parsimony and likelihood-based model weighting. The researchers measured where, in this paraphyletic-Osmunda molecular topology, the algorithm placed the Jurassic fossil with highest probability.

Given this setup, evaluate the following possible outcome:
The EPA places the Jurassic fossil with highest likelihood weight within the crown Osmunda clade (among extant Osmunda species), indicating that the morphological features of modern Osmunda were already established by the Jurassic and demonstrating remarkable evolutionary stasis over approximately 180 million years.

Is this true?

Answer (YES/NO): NO